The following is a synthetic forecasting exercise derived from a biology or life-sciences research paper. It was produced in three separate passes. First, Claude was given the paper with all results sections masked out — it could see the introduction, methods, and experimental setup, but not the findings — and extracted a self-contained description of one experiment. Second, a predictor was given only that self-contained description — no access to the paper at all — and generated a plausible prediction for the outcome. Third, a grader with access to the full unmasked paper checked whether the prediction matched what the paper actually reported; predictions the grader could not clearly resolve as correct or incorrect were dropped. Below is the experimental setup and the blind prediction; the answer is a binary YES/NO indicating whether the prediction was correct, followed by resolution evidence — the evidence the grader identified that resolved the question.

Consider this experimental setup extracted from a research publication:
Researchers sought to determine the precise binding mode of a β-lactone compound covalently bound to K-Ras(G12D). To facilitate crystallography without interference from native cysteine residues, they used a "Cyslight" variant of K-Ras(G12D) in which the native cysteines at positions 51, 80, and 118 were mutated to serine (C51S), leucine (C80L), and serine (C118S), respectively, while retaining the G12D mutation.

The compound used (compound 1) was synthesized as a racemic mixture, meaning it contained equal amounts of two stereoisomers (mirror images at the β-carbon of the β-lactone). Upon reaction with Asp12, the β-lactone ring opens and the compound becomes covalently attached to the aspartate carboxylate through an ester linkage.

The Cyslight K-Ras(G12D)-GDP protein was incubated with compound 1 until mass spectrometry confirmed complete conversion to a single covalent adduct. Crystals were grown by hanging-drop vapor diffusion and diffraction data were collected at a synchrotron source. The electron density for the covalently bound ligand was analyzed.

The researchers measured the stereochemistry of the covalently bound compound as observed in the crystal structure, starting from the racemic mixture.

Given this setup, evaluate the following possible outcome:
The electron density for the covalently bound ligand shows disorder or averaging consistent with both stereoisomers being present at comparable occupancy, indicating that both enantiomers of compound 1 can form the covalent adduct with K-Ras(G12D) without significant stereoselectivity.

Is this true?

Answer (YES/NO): NO